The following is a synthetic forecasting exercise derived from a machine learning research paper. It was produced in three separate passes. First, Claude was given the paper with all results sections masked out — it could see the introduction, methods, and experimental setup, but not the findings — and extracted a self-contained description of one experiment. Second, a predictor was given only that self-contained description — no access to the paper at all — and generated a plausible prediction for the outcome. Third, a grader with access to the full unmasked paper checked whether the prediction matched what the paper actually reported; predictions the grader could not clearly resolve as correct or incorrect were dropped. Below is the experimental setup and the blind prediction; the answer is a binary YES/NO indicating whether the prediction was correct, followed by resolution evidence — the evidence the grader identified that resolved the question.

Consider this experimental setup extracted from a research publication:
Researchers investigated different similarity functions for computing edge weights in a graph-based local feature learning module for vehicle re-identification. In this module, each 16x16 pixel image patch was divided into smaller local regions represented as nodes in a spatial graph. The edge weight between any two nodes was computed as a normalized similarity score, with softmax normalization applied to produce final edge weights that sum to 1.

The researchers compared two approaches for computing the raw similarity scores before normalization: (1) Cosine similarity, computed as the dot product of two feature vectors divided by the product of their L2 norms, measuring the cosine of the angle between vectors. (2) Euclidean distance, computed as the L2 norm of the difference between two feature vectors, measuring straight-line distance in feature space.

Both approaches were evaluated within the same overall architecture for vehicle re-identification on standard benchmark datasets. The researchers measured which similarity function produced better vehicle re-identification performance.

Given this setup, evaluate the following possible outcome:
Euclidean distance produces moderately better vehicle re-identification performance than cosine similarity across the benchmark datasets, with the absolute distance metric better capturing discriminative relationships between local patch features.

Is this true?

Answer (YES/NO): NO